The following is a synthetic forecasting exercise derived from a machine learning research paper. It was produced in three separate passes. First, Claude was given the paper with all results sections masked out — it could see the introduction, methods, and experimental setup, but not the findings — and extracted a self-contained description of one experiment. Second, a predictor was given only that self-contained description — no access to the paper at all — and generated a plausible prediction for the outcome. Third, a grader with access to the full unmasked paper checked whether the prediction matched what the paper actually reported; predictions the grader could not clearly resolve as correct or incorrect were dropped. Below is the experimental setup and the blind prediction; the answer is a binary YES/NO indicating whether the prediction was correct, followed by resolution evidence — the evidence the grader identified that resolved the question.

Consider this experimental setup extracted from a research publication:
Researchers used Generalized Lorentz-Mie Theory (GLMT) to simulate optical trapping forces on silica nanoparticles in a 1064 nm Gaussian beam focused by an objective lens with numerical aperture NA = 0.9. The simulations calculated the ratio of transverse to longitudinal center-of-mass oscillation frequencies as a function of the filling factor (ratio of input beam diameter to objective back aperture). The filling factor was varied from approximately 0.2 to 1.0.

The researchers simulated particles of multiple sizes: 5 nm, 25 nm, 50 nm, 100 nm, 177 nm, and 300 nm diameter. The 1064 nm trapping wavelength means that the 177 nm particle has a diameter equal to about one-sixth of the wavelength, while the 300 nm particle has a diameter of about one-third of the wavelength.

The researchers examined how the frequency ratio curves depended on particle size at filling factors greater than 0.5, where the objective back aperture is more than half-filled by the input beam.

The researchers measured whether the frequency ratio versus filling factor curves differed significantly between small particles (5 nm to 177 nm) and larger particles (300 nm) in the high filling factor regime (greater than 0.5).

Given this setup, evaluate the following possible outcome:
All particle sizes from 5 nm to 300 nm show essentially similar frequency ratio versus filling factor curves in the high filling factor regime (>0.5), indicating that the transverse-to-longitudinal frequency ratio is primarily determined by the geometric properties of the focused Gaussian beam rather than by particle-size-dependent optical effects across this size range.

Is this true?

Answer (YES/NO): NO